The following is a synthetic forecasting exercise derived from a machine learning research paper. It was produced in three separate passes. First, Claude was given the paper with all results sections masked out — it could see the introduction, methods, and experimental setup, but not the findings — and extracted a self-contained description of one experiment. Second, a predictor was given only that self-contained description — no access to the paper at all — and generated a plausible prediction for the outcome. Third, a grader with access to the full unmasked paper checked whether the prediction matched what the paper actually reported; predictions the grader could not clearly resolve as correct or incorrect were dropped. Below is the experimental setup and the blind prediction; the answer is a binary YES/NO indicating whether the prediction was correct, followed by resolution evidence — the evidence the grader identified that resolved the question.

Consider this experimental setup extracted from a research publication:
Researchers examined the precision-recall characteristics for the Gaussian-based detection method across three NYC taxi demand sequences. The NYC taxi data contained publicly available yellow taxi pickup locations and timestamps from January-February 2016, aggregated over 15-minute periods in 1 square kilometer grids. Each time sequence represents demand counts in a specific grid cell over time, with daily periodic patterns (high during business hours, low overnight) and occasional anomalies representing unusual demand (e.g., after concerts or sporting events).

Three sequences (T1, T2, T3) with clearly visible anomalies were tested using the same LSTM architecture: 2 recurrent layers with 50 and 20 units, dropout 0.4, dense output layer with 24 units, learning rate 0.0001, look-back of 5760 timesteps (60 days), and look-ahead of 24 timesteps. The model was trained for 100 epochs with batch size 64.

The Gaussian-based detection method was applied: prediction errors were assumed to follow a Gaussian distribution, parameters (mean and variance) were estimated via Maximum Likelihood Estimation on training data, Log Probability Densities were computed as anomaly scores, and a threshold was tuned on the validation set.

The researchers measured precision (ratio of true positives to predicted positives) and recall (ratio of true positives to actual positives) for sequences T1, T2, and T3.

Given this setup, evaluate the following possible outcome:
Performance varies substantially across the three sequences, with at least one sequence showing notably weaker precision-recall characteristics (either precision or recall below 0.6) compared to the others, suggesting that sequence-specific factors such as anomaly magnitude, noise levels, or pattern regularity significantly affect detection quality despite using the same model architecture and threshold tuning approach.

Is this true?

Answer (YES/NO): YES